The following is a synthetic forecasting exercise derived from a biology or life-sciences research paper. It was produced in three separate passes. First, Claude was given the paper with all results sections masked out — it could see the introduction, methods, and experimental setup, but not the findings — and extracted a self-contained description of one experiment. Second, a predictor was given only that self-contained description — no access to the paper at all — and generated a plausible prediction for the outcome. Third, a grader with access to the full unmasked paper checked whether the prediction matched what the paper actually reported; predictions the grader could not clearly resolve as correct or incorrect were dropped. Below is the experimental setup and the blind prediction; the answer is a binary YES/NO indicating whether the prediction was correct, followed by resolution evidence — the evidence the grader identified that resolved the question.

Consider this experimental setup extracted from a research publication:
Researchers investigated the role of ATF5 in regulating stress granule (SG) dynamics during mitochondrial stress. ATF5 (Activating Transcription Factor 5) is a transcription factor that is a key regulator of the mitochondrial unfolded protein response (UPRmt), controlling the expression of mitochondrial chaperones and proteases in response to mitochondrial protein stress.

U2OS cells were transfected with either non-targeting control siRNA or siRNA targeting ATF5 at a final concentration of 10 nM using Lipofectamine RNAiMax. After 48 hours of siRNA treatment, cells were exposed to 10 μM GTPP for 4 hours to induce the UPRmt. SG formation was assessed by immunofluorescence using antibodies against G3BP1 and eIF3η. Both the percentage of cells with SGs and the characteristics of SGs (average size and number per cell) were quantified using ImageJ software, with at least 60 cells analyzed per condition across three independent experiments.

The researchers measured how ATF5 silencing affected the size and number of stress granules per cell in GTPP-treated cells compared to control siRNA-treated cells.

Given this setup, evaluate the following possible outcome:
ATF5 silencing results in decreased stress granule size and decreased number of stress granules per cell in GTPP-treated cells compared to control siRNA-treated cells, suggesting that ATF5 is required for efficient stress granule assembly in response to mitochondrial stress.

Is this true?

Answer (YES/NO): NO